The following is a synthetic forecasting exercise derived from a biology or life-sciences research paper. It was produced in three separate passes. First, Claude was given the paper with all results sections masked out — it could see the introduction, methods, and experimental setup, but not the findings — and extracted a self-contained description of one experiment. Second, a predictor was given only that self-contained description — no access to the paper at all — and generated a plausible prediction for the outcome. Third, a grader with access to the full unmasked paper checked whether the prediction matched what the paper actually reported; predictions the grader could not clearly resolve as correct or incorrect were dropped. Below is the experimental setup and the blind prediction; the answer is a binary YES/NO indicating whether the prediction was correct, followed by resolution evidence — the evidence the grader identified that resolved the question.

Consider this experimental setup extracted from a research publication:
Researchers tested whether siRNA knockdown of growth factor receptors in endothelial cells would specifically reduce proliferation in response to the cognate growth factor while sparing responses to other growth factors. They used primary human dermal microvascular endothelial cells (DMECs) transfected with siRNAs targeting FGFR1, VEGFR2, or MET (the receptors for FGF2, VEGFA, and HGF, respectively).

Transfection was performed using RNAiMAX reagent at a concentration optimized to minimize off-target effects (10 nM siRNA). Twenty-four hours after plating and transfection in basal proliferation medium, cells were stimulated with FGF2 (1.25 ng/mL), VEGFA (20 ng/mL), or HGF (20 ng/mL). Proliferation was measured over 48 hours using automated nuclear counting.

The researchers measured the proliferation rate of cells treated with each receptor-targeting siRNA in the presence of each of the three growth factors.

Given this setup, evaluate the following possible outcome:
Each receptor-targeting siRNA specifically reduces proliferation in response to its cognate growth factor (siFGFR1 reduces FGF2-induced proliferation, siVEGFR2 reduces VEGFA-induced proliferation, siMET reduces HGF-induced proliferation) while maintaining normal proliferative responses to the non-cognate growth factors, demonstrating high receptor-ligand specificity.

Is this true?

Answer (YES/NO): YES